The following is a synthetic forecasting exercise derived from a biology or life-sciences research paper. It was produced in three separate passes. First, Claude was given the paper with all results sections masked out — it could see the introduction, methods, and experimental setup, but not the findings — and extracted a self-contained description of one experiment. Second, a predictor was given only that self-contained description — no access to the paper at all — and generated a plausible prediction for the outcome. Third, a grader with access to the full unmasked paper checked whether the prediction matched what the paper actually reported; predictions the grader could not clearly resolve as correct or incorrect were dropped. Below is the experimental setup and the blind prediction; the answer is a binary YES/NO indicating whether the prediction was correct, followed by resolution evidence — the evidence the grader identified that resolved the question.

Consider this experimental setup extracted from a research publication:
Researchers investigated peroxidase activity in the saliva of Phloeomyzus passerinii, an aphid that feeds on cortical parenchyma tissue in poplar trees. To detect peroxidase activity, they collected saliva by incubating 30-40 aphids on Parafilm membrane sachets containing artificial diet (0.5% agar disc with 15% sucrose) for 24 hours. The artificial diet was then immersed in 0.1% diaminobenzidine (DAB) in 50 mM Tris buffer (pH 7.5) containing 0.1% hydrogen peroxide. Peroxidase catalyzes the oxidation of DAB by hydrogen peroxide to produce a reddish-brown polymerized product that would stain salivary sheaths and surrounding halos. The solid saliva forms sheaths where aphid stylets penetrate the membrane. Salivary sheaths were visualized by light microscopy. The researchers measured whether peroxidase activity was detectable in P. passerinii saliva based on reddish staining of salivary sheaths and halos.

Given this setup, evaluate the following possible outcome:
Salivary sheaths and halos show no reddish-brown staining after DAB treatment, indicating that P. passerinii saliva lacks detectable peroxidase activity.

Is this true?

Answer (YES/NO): NO